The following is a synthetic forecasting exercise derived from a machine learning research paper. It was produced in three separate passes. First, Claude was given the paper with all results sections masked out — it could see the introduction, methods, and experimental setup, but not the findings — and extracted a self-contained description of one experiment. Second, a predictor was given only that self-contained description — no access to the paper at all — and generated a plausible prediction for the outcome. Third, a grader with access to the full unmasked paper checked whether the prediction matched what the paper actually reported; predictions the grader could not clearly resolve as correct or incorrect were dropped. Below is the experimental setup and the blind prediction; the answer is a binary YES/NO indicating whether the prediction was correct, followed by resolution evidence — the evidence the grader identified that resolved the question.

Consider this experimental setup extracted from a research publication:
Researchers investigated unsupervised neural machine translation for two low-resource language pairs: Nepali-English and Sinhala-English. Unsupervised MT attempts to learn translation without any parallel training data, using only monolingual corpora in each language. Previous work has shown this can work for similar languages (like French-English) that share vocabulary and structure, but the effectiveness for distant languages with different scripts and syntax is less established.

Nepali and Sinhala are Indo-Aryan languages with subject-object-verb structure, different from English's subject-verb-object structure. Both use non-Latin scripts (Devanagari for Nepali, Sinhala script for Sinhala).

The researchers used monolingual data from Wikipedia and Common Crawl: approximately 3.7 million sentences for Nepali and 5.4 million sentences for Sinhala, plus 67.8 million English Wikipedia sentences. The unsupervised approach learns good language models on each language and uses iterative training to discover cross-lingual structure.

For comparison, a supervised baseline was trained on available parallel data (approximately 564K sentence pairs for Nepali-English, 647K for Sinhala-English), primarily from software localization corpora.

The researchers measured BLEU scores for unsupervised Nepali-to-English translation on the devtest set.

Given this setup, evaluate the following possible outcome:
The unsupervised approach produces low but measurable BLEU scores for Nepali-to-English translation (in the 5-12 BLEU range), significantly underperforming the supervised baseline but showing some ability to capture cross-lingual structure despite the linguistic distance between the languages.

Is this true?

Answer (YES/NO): NO